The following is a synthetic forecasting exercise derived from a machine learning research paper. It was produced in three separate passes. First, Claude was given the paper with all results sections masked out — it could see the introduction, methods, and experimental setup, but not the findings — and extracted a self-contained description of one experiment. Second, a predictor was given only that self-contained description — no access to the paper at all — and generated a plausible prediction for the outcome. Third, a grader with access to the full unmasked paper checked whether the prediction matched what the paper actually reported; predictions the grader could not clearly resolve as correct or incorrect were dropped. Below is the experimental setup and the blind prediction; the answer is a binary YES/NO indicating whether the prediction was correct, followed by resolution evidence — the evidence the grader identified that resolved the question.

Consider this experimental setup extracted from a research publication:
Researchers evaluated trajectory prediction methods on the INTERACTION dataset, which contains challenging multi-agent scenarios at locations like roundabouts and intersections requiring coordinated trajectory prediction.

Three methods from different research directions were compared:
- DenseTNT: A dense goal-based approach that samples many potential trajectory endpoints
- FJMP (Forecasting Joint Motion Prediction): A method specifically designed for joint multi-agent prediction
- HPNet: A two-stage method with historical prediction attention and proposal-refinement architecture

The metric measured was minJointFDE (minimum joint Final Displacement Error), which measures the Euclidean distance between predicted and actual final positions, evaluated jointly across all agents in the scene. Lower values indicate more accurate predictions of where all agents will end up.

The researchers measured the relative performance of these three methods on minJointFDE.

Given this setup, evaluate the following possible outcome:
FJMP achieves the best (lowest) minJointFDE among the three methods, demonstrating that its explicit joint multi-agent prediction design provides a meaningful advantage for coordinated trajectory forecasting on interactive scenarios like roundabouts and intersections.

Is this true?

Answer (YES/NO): NO